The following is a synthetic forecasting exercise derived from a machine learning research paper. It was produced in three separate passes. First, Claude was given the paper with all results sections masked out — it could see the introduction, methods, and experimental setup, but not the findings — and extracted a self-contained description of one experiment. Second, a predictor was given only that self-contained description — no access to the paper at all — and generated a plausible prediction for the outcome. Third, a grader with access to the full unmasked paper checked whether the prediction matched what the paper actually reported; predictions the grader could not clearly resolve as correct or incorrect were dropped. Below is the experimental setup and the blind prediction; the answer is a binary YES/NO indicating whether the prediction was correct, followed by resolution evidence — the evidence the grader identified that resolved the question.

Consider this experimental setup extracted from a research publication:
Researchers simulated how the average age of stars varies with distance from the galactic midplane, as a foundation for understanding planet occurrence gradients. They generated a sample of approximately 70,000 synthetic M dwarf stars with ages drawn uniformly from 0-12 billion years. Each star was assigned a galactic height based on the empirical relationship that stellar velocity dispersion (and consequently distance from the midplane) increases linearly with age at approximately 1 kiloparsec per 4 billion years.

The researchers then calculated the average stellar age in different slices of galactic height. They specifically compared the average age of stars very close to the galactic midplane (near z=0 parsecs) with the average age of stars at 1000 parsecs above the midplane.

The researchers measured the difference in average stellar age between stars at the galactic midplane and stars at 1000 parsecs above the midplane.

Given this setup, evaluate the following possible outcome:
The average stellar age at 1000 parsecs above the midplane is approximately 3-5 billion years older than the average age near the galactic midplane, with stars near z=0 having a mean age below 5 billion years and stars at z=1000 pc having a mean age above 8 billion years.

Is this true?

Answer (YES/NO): NO